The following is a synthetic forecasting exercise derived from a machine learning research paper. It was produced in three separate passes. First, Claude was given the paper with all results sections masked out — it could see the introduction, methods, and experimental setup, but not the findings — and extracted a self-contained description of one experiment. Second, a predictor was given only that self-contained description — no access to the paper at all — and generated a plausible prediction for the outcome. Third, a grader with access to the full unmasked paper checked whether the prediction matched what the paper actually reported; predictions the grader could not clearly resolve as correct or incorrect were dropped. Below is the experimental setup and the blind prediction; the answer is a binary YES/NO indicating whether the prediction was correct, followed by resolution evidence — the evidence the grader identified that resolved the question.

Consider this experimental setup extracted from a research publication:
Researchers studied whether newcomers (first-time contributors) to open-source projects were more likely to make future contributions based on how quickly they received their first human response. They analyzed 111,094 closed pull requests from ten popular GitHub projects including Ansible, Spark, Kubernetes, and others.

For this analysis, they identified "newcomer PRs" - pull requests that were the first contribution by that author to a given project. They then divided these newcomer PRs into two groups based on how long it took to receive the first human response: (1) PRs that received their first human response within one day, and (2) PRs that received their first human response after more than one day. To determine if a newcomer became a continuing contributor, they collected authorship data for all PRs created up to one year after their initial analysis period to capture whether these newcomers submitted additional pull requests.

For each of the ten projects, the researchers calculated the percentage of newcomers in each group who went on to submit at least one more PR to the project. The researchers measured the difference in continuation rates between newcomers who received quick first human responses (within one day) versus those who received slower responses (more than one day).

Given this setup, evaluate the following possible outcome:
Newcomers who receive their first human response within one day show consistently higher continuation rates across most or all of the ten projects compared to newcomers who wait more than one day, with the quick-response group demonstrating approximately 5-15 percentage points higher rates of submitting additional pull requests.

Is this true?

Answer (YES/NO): NO